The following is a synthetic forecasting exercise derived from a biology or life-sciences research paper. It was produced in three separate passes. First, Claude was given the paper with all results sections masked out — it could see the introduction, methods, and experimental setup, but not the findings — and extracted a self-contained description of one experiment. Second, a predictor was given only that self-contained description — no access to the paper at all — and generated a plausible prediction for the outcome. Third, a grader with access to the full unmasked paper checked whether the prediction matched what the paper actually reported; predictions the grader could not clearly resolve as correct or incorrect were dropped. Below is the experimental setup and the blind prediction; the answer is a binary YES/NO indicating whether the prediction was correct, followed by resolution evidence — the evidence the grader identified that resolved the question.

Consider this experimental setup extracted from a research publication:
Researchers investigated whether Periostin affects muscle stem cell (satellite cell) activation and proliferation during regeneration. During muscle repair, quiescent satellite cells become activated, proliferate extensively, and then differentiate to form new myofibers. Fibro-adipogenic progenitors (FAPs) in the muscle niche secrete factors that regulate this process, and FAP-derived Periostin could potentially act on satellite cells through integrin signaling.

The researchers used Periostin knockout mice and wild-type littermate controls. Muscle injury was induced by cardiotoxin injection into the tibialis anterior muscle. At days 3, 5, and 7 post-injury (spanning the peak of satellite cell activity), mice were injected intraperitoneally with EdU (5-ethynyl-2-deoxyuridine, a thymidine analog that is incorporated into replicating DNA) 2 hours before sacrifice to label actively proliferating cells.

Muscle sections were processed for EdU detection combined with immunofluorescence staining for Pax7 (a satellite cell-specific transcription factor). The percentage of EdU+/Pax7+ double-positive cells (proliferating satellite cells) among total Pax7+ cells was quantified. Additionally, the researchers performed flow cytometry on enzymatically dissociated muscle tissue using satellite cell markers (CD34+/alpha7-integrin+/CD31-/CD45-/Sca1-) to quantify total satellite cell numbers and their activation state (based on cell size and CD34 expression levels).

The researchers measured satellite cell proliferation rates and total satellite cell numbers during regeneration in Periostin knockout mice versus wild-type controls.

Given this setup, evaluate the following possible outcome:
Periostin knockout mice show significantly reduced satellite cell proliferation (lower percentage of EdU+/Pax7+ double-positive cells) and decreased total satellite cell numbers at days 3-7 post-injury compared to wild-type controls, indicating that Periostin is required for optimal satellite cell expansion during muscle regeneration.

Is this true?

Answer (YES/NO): NO